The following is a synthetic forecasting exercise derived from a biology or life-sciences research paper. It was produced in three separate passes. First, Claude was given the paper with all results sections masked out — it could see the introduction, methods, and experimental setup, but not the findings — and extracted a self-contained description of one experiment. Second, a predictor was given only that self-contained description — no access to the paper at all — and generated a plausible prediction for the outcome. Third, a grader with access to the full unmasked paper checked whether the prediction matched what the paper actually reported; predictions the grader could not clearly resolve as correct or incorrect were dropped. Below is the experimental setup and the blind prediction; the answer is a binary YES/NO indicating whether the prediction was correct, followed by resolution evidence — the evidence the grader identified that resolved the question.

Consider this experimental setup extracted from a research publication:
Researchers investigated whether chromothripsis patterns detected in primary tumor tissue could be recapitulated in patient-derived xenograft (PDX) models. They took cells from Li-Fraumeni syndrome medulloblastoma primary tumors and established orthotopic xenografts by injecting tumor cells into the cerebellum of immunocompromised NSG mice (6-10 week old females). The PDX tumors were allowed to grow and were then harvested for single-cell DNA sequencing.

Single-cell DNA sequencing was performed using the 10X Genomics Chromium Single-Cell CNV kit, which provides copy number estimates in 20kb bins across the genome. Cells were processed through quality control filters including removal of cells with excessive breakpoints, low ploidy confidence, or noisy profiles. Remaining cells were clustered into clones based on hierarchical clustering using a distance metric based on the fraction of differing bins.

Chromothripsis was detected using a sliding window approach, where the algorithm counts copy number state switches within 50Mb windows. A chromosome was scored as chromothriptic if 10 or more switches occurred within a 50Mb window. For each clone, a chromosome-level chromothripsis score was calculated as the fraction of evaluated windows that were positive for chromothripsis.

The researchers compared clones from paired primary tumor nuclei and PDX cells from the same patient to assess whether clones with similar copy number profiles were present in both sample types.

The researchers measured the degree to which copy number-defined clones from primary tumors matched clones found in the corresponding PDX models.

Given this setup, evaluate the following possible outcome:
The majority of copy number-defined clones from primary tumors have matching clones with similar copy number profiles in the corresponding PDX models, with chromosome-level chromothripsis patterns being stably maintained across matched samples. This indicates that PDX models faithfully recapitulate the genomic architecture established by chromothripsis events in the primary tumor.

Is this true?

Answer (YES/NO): NO